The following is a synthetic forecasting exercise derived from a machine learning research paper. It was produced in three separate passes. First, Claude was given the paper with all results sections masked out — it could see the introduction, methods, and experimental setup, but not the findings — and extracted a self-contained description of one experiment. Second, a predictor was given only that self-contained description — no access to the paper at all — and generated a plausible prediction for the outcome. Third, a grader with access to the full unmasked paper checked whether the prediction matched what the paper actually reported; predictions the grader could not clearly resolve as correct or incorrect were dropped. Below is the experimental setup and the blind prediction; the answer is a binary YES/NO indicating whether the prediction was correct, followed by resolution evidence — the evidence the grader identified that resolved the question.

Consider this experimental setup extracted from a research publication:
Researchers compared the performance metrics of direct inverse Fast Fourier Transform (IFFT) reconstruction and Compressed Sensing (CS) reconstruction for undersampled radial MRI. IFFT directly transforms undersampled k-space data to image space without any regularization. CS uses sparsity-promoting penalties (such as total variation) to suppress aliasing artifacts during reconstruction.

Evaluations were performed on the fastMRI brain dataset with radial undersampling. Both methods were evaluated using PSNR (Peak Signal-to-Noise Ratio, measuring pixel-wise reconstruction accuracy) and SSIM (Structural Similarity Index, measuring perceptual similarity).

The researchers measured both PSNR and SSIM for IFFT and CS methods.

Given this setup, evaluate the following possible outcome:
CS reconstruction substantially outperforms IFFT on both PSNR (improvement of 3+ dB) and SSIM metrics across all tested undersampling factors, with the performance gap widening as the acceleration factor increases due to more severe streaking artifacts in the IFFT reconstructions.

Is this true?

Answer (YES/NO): NO